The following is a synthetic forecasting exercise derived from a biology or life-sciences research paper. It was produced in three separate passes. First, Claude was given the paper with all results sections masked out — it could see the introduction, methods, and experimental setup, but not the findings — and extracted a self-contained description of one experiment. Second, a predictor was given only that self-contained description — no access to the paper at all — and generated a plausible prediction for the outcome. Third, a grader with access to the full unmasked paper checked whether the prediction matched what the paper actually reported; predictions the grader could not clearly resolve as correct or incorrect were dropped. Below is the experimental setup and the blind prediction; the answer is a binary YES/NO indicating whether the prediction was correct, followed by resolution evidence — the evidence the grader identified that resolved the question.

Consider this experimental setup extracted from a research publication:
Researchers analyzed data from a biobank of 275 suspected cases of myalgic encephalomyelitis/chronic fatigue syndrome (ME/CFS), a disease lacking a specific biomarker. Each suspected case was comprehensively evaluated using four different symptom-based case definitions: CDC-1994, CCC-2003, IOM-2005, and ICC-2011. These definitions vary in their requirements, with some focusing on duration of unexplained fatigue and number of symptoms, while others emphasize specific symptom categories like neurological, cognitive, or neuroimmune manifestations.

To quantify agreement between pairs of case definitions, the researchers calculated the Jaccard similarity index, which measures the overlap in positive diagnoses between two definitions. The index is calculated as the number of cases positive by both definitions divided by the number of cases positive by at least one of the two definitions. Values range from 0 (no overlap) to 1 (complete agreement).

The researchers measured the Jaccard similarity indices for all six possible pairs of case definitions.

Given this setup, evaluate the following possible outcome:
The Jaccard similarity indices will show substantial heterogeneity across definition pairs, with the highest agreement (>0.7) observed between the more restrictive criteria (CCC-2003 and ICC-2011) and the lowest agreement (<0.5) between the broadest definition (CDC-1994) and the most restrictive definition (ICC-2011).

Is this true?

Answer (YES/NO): NO